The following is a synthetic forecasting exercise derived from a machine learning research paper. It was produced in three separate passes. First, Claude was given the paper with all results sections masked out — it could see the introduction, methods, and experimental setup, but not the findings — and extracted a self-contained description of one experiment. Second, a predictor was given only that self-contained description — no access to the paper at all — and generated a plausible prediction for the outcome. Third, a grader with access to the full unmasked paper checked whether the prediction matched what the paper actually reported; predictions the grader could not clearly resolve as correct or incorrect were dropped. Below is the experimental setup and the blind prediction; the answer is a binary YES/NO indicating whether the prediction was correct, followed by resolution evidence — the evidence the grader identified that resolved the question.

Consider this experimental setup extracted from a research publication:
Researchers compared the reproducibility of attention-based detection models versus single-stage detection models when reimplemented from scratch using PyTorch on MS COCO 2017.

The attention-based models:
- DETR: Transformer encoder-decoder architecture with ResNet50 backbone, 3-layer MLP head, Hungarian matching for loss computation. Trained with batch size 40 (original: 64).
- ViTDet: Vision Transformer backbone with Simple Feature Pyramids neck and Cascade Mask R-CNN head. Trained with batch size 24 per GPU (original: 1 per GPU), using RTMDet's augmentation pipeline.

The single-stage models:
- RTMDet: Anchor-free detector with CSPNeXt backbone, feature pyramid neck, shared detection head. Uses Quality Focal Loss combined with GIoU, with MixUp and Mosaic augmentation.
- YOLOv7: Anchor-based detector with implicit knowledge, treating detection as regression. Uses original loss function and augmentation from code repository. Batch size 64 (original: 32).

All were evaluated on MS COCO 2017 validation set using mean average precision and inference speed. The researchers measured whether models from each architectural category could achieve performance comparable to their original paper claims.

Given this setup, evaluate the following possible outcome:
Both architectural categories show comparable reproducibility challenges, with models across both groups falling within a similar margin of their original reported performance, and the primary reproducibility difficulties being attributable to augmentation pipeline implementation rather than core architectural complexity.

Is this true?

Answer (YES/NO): NO